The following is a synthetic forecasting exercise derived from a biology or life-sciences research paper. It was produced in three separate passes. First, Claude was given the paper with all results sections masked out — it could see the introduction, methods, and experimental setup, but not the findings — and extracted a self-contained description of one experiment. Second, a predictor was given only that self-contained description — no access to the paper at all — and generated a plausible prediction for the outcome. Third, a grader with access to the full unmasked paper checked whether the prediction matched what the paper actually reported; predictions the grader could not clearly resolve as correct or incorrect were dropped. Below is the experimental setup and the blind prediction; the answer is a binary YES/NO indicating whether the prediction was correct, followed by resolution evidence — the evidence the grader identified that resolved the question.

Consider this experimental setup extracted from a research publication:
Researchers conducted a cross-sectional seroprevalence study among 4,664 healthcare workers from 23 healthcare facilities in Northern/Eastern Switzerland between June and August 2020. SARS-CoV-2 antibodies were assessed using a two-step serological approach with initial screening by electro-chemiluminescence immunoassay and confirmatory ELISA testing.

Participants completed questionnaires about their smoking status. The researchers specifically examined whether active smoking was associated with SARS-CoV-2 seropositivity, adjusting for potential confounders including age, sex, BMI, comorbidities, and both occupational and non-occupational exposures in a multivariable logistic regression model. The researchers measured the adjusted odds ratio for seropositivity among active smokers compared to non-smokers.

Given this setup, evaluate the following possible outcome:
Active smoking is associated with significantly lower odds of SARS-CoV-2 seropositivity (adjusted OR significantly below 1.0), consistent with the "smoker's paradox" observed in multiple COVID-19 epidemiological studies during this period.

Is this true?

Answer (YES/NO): YES